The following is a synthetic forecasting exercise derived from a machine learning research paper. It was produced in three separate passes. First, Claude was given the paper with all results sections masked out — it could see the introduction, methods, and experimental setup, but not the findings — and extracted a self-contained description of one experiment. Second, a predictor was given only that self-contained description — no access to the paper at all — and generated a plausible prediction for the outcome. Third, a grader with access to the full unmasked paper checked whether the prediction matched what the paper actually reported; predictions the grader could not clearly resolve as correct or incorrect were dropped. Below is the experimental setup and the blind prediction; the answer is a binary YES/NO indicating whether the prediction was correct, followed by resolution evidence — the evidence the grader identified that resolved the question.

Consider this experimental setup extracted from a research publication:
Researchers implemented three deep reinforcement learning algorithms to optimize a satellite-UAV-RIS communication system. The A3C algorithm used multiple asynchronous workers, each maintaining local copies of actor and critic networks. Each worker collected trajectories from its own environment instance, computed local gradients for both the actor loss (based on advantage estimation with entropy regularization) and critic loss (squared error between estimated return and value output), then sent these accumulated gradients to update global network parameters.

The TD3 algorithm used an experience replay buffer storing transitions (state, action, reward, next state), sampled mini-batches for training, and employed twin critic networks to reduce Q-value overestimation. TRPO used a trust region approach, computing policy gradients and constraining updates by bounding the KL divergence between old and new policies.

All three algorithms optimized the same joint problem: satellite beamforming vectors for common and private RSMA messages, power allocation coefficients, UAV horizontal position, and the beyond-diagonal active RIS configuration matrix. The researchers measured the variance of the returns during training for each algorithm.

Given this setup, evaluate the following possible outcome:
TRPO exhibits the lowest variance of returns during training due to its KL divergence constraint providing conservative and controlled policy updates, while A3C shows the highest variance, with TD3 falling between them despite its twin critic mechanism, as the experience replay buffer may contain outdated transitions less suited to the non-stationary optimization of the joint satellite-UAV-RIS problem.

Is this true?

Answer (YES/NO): NO